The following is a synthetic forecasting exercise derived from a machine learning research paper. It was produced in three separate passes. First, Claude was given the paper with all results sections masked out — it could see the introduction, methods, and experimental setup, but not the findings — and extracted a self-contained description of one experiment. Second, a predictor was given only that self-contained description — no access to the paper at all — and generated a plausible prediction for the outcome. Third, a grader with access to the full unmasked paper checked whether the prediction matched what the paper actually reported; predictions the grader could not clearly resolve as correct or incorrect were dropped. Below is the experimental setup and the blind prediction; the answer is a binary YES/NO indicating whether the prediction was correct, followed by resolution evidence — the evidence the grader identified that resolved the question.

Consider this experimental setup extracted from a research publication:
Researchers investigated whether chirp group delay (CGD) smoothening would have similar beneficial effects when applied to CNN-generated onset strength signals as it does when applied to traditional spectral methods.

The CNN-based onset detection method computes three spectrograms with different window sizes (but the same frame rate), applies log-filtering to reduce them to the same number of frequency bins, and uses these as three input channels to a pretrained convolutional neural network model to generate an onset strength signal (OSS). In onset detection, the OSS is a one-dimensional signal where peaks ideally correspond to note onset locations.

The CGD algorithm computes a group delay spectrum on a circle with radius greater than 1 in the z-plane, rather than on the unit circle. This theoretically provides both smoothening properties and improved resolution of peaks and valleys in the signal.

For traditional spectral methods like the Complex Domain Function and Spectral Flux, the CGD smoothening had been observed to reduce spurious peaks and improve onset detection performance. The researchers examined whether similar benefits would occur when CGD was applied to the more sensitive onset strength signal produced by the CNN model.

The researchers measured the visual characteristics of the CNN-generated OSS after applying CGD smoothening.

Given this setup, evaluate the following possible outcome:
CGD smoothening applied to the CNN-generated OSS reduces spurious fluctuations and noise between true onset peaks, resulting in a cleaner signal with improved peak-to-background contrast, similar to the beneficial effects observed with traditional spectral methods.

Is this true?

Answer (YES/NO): NO